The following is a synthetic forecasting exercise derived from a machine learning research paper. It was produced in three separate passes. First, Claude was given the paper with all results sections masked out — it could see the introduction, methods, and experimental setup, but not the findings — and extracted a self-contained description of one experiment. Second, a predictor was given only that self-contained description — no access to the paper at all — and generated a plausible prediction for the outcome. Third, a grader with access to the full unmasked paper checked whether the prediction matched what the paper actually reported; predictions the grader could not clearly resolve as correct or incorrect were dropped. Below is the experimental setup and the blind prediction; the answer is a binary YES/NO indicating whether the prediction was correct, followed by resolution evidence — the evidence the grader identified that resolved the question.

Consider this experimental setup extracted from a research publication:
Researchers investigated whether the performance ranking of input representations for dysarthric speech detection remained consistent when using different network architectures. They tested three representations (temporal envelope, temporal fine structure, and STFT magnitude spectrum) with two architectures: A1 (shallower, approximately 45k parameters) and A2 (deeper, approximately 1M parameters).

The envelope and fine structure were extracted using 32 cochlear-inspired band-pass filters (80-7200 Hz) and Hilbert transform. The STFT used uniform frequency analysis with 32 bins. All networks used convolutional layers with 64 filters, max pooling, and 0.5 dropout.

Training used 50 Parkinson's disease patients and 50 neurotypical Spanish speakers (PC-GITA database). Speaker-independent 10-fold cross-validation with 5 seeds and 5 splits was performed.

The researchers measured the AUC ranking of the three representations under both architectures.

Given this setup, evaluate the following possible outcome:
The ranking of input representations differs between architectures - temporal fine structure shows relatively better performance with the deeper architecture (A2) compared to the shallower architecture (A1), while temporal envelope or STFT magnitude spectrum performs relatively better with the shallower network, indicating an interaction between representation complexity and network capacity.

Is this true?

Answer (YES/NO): NO